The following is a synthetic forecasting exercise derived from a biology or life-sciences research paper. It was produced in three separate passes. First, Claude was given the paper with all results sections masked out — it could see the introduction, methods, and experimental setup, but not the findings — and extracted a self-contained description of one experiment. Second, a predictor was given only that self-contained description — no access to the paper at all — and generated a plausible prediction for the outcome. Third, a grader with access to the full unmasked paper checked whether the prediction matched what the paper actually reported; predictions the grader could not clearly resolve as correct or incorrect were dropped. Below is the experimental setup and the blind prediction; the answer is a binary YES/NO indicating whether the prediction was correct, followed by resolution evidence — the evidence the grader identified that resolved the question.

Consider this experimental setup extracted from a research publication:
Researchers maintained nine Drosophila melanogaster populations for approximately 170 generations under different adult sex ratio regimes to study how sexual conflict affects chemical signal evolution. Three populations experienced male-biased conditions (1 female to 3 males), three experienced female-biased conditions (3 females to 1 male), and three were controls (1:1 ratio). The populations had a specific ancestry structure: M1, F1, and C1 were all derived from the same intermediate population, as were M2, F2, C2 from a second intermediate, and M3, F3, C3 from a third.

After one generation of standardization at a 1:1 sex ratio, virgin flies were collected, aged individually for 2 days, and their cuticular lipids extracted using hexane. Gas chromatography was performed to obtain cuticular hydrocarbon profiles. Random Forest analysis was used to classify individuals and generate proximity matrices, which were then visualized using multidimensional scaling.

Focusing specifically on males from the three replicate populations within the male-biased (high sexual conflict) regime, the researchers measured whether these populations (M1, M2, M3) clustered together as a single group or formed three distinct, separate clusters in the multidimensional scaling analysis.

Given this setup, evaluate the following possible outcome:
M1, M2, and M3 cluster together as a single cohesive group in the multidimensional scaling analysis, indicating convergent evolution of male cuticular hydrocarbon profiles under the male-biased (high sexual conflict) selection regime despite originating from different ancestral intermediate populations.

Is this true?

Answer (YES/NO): NO